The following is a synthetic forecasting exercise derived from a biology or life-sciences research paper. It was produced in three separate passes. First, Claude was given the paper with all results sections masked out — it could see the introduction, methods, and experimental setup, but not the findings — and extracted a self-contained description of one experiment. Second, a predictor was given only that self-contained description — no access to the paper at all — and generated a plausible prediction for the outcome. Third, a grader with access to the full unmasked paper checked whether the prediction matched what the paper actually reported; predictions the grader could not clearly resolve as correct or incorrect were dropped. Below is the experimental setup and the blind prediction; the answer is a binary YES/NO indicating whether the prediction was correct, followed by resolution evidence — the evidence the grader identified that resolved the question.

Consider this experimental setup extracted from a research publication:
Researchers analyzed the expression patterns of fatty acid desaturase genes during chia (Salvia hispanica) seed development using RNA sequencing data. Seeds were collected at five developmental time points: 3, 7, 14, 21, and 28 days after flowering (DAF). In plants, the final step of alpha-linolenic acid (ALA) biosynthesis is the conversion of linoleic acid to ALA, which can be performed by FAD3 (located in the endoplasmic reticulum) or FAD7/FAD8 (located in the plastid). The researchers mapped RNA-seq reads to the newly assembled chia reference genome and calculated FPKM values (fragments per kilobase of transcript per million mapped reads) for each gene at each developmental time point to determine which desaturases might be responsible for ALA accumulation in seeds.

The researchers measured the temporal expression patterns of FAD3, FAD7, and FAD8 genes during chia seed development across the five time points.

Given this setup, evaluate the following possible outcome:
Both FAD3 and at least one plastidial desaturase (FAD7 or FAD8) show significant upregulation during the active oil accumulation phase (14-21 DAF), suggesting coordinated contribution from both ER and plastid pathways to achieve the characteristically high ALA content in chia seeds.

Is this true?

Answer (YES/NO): NO